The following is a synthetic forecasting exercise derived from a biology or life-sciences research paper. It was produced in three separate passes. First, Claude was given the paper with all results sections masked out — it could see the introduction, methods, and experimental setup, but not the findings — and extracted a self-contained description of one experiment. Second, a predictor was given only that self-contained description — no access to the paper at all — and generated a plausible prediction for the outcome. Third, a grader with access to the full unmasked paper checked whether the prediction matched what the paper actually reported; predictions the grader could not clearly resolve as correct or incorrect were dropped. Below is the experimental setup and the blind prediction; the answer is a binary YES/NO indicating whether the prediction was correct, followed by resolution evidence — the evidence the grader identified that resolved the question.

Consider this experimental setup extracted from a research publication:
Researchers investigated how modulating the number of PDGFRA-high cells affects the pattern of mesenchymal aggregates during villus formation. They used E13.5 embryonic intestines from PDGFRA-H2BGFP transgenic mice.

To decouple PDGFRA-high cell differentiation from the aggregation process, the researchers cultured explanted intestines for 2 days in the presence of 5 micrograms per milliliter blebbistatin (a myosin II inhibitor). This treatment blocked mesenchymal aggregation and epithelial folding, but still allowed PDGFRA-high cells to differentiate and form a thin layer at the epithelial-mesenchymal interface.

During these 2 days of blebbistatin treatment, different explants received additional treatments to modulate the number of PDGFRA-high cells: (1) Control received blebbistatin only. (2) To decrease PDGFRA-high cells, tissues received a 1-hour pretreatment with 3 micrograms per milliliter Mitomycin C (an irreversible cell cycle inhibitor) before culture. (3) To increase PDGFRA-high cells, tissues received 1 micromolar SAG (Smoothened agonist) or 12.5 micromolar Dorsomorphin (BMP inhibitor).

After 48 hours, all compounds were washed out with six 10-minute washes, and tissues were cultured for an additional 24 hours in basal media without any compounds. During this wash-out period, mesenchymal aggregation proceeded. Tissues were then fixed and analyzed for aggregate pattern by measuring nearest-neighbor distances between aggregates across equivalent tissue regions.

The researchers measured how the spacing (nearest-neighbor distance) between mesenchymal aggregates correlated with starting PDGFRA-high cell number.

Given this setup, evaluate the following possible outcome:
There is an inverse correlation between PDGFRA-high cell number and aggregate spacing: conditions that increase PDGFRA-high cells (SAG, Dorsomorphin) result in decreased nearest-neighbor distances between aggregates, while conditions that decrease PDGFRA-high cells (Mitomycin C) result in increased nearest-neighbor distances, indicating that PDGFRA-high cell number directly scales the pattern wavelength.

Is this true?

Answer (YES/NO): NO